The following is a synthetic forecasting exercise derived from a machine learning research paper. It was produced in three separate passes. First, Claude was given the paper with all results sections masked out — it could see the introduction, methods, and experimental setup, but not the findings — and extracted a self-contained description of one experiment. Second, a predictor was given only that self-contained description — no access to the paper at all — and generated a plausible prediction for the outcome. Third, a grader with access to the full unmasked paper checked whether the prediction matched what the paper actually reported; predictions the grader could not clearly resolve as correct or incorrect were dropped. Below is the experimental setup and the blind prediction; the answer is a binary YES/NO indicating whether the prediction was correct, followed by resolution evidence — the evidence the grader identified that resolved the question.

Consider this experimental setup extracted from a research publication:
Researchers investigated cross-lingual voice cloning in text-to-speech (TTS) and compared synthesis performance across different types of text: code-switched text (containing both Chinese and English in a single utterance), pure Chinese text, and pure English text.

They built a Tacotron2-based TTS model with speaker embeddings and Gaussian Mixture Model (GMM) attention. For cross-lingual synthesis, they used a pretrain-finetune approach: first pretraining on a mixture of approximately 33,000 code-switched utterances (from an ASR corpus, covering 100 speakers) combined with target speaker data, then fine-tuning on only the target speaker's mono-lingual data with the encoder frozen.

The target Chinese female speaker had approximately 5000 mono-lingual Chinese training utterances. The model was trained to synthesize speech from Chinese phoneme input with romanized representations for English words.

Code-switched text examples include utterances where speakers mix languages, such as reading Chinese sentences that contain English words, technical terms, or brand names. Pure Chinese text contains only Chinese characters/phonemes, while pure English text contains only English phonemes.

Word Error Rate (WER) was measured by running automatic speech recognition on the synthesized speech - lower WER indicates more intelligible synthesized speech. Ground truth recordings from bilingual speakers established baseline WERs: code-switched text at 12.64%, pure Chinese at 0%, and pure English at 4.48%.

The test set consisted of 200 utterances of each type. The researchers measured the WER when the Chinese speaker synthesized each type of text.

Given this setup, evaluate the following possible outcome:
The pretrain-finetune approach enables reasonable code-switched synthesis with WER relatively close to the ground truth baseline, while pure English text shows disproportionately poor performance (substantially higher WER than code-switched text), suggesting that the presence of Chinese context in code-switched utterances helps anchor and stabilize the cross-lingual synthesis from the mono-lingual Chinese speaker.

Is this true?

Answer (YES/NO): YES